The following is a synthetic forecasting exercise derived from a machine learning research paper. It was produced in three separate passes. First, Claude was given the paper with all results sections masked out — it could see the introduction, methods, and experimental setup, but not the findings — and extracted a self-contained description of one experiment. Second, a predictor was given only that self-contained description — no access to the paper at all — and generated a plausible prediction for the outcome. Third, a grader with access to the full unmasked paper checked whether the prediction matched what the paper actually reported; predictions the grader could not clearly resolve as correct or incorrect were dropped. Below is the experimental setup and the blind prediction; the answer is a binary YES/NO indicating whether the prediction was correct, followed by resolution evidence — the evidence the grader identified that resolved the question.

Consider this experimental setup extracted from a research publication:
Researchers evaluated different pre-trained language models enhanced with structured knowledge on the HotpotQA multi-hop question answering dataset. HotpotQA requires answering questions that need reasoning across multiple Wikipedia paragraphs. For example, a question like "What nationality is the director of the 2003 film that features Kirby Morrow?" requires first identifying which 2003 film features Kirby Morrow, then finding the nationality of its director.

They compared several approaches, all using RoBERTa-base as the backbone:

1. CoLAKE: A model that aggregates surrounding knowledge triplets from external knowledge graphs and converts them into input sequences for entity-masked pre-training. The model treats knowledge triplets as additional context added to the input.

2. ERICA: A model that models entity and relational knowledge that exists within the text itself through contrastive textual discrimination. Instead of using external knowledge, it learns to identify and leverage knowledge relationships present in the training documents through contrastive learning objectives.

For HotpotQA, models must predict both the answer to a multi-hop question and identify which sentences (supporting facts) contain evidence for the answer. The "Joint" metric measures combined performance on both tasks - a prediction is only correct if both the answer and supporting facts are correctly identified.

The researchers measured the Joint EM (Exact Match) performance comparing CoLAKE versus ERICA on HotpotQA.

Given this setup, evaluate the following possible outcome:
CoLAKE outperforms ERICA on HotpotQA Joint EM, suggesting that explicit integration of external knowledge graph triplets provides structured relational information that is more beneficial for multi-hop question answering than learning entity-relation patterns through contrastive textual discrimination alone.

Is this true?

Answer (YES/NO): NO